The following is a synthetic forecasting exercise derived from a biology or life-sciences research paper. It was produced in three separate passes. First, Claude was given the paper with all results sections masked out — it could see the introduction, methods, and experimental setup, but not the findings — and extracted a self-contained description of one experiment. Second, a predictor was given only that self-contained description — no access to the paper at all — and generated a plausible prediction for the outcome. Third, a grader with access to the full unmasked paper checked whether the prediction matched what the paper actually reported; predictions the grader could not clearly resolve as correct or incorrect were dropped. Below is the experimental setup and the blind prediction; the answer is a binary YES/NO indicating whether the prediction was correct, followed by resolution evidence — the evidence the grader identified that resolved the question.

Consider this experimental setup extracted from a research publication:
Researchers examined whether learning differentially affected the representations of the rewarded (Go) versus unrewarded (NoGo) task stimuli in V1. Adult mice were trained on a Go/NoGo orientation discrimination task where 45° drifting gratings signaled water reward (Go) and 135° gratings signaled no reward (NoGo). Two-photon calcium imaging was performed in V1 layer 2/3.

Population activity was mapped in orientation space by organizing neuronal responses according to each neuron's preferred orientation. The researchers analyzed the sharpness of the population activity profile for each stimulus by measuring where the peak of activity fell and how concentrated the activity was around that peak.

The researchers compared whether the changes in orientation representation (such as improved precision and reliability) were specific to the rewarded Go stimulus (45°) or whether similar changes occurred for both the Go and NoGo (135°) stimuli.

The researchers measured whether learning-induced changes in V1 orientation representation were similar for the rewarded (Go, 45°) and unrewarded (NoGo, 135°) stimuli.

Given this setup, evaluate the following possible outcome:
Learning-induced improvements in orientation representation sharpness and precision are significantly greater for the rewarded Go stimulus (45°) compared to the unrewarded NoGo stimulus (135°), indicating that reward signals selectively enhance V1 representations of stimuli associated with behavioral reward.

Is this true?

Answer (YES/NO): NO